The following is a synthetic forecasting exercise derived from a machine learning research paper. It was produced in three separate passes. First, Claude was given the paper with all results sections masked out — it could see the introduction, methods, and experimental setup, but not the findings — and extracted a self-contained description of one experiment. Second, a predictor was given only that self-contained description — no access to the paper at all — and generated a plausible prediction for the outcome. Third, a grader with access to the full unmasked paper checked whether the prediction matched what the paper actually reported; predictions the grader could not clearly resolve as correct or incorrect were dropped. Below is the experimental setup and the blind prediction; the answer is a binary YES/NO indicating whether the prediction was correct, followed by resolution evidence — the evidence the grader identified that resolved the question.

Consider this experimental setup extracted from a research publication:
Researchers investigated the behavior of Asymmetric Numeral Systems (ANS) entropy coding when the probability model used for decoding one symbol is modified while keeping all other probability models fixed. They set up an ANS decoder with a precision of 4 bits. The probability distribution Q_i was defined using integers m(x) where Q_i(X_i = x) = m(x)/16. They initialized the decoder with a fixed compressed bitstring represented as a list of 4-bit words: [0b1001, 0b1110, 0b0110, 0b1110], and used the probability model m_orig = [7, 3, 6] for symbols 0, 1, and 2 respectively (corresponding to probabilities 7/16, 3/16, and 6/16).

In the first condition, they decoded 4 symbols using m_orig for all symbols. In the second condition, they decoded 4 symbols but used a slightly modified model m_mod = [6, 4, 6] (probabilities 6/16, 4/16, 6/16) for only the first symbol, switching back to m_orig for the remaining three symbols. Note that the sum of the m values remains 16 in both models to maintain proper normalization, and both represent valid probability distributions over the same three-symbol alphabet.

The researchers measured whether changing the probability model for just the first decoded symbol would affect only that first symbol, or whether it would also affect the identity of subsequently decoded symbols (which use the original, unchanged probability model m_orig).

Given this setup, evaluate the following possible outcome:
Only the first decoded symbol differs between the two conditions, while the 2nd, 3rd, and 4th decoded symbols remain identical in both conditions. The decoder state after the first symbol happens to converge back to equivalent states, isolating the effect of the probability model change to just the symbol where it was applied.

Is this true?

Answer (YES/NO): NO